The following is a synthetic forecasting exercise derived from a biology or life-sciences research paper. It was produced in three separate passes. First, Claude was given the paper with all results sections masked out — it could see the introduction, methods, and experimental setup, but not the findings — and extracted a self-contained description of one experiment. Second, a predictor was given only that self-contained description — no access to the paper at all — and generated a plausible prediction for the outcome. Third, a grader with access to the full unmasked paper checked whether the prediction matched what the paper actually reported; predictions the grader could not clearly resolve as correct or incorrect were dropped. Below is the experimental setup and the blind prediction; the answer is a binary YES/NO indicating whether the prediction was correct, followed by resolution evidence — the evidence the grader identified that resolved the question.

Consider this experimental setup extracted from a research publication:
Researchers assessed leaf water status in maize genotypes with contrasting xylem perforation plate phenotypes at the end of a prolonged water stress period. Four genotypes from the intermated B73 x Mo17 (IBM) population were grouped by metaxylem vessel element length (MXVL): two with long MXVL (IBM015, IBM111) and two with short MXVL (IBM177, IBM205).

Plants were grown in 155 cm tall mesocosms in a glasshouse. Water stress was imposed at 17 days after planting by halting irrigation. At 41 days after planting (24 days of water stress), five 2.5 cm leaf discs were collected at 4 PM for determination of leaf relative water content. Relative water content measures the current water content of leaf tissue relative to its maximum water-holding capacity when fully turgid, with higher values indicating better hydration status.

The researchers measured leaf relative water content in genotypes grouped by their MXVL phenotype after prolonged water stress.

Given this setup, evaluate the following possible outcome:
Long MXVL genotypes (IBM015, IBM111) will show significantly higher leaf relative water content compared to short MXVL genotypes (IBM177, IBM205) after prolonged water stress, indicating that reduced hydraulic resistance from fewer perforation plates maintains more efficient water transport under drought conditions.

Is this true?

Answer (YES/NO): YES